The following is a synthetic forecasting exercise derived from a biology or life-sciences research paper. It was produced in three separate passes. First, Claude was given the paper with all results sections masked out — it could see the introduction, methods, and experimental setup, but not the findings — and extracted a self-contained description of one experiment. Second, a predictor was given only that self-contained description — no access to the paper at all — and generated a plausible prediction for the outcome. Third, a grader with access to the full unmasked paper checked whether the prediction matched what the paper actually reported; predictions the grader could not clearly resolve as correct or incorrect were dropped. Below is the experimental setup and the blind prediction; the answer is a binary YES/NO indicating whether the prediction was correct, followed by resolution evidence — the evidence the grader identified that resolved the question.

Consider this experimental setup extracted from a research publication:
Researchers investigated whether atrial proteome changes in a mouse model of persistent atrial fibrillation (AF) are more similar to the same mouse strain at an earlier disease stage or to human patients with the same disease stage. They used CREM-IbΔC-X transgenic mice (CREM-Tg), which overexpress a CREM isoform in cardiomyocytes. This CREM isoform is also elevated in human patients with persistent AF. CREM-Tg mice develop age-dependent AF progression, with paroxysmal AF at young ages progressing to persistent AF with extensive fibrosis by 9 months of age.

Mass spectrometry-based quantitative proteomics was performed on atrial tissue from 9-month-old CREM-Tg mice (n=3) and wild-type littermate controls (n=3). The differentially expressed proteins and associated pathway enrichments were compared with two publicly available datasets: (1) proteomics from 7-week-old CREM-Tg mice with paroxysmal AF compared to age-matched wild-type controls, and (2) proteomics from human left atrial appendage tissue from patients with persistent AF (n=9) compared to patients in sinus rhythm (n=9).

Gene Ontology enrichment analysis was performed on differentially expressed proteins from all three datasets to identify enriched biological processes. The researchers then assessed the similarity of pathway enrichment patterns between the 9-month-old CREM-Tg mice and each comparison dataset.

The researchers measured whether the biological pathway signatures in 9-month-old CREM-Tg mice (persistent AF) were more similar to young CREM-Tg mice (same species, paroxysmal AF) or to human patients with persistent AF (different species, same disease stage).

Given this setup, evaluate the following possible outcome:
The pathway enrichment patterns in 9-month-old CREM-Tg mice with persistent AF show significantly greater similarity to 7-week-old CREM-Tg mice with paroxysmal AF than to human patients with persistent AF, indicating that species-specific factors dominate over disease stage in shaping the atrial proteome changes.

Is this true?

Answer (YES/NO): NO